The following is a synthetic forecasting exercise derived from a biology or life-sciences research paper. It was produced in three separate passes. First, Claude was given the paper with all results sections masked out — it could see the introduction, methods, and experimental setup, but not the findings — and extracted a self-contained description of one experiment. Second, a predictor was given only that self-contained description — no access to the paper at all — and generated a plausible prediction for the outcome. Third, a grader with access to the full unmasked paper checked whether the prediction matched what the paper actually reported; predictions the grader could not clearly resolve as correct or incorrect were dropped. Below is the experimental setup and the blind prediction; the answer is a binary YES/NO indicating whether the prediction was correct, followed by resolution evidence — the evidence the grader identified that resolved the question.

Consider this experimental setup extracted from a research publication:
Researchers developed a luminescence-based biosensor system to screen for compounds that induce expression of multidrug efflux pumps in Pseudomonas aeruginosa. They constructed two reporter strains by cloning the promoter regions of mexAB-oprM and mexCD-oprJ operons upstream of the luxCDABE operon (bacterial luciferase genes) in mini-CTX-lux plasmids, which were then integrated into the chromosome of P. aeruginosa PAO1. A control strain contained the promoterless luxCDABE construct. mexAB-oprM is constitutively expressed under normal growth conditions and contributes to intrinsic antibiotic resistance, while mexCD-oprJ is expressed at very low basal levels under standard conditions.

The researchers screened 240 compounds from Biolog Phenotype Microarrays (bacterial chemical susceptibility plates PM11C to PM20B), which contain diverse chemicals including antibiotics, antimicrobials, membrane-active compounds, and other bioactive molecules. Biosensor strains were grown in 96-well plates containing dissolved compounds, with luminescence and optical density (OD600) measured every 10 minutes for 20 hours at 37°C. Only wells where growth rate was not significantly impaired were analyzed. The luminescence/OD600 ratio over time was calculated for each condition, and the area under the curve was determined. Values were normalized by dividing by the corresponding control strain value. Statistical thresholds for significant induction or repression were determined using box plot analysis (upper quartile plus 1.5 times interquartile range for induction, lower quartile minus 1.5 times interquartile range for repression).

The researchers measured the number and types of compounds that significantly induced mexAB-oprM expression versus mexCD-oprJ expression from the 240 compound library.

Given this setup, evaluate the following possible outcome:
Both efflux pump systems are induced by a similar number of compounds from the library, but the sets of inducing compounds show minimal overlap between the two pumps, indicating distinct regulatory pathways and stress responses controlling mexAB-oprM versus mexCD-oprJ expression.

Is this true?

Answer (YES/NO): NO